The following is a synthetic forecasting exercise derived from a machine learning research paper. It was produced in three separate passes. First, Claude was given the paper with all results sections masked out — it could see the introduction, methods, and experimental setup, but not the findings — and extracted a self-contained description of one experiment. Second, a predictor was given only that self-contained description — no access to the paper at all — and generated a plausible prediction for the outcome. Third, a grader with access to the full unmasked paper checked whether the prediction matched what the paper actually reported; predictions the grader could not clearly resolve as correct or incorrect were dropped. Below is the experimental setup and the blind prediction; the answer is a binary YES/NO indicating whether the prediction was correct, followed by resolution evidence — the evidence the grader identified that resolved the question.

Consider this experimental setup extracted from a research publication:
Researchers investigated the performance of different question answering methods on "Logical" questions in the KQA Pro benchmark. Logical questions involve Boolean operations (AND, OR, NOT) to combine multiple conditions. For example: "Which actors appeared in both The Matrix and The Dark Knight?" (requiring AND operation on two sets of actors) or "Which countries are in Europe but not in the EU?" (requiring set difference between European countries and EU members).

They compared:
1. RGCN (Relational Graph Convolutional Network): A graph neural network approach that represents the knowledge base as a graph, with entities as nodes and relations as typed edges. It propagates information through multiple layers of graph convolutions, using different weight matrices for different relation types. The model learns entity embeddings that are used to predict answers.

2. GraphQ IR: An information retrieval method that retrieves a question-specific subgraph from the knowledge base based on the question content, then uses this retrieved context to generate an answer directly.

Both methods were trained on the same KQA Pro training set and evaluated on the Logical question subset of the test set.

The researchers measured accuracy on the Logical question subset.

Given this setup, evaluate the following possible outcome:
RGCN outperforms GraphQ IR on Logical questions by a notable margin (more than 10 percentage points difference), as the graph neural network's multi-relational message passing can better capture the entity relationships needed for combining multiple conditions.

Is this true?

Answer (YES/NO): NO